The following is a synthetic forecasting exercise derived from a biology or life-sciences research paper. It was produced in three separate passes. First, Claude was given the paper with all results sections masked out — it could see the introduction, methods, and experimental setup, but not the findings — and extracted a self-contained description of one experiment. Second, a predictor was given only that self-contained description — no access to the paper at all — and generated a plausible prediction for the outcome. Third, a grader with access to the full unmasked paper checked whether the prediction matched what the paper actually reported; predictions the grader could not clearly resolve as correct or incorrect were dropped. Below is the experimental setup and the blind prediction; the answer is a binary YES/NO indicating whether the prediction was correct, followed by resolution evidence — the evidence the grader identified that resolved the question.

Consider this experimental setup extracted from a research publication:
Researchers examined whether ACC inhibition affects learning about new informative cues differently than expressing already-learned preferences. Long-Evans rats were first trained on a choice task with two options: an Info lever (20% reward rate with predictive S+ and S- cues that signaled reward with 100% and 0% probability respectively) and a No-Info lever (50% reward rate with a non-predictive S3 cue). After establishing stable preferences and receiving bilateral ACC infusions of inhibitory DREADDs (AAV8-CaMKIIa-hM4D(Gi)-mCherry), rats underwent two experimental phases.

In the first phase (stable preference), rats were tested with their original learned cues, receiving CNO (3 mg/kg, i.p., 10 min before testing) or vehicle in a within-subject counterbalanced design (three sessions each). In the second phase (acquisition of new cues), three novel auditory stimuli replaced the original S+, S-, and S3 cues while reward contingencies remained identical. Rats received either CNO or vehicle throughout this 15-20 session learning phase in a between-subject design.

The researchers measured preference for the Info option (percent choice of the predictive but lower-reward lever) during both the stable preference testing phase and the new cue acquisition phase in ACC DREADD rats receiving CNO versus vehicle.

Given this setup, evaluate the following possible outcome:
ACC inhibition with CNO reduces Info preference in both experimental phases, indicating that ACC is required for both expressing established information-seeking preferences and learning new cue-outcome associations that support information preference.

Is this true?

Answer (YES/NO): NO